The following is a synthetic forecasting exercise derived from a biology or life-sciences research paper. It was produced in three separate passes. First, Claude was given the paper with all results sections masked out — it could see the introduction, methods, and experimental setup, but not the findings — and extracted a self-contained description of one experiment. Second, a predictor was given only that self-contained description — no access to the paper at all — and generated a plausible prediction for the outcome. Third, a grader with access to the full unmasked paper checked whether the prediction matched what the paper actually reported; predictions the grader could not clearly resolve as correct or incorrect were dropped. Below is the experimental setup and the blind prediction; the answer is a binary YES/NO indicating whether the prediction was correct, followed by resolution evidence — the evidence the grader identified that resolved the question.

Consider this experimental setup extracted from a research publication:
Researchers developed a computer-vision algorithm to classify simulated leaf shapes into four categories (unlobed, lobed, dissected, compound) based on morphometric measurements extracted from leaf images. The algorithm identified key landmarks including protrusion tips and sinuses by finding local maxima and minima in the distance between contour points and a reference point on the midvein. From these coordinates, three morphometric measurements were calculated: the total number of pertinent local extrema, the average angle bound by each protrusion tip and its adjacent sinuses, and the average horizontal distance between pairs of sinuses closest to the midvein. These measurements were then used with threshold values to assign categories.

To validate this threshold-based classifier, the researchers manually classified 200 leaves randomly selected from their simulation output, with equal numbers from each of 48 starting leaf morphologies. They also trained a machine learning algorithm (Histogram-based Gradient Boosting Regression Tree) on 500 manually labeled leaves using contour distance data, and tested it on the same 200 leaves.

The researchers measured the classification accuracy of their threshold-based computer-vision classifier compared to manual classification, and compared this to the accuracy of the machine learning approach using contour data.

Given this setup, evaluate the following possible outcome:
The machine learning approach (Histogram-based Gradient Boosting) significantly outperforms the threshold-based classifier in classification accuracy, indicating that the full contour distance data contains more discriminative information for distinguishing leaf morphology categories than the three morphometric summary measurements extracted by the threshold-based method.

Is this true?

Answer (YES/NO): NO